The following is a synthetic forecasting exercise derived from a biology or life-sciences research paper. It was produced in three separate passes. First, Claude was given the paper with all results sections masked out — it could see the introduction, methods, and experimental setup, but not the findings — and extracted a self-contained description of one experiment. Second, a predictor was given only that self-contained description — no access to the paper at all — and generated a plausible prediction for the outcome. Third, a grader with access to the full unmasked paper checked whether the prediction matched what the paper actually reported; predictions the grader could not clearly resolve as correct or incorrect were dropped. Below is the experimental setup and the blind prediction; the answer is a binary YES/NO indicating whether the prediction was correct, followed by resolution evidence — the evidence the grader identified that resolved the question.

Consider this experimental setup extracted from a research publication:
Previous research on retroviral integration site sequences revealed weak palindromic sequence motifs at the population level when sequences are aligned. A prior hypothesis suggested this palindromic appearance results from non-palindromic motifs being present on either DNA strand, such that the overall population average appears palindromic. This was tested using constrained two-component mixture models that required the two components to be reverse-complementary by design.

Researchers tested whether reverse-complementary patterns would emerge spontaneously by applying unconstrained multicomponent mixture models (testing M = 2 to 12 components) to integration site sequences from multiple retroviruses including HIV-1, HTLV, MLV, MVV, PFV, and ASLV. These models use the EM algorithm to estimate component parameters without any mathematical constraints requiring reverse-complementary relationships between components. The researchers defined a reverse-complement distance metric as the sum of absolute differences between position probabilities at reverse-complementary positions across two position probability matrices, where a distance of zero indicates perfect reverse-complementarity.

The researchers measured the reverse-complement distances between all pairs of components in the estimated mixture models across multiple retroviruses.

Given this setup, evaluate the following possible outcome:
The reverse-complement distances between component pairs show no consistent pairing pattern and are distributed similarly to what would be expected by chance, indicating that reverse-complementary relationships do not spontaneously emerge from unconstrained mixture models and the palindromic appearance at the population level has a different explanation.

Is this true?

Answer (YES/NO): NO